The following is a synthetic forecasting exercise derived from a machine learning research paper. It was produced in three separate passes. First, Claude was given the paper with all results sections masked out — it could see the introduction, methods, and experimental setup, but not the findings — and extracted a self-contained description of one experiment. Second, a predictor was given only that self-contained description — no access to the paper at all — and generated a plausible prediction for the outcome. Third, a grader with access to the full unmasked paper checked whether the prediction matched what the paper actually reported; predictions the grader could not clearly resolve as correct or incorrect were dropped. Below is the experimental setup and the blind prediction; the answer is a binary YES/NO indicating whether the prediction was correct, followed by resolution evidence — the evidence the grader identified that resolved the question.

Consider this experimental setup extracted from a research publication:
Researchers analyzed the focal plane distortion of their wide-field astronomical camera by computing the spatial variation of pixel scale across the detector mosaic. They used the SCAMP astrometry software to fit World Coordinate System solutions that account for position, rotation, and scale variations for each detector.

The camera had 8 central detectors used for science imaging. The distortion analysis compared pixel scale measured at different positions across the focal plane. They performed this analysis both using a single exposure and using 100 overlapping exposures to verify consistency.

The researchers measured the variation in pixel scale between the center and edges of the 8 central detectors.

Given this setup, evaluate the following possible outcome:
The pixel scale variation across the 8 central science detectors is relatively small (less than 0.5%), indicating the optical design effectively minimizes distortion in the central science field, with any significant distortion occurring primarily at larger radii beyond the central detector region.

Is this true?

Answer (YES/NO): NO